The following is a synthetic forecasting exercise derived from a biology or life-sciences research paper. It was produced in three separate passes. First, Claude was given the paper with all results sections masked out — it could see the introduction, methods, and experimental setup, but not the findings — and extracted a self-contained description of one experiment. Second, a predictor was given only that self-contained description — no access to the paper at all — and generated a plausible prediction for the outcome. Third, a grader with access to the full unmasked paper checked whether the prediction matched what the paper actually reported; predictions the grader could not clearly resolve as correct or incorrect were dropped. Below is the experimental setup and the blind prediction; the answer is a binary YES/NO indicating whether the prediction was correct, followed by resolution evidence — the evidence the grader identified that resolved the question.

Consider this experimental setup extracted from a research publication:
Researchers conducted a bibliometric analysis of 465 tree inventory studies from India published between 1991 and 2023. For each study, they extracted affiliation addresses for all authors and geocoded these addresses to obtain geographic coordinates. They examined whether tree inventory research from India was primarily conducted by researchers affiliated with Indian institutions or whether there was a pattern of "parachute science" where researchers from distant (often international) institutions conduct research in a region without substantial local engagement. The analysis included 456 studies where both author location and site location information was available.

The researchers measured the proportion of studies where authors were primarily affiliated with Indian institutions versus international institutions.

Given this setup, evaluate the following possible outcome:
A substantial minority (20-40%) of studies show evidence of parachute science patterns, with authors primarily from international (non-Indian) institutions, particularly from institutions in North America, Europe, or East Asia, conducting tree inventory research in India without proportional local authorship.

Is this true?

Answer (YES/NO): NO